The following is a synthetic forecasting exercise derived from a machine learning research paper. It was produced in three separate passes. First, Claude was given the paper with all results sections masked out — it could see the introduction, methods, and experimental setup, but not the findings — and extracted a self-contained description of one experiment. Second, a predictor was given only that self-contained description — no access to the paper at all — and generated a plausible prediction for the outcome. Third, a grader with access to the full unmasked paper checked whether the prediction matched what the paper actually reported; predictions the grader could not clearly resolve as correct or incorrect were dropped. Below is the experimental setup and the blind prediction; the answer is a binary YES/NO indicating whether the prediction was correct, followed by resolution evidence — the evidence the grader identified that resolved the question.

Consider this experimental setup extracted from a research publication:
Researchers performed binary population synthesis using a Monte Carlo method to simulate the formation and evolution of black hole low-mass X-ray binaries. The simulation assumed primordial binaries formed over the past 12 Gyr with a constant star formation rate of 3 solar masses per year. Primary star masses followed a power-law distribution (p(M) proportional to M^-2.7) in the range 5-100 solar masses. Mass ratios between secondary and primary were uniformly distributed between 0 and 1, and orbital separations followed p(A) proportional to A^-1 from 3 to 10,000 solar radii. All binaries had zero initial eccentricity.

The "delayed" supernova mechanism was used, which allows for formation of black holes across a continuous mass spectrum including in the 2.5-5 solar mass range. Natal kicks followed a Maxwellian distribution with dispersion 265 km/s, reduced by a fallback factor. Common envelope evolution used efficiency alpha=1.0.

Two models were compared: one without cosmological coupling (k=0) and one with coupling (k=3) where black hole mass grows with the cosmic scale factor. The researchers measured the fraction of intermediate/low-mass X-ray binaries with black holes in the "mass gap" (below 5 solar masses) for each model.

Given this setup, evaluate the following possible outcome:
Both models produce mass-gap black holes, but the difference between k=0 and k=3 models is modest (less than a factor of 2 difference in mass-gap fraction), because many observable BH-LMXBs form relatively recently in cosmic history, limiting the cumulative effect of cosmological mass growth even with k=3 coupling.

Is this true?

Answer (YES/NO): NO